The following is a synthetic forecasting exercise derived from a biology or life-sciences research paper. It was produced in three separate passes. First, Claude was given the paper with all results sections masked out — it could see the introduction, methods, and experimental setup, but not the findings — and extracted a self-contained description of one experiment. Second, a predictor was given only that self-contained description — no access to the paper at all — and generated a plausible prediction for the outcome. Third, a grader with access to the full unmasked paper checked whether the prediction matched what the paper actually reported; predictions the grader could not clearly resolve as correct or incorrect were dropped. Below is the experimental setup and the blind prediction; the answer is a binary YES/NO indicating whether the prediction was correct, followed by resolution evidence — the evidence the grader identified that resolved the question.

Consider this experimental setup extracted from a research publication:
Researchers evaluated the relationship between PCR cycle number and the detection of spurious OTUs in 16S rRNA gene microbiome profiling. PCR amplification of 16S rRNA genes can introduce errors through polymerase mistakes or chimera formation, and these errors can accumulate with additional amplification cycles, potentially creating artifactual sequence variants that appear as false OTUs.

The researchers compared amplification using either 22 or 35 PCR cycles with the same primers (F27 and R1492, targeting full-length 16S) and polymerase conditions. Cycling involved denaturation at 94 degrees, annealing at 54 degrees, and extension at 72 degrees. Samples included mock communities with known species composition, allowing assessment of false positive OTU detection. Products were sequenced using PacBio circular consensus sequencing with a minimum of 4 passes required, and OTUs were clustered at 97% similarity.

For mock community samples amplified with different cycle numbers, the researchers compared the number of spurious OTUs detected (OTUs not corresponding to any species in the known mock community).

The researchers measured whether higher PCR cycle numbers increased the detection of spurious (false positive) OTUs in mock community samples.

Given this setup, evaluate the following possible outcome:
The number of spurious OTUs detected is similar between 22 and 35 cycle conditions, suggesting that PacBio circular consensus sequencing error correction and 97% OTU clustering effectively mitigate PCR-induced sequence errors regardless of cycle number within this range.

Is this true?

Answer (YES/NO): YES